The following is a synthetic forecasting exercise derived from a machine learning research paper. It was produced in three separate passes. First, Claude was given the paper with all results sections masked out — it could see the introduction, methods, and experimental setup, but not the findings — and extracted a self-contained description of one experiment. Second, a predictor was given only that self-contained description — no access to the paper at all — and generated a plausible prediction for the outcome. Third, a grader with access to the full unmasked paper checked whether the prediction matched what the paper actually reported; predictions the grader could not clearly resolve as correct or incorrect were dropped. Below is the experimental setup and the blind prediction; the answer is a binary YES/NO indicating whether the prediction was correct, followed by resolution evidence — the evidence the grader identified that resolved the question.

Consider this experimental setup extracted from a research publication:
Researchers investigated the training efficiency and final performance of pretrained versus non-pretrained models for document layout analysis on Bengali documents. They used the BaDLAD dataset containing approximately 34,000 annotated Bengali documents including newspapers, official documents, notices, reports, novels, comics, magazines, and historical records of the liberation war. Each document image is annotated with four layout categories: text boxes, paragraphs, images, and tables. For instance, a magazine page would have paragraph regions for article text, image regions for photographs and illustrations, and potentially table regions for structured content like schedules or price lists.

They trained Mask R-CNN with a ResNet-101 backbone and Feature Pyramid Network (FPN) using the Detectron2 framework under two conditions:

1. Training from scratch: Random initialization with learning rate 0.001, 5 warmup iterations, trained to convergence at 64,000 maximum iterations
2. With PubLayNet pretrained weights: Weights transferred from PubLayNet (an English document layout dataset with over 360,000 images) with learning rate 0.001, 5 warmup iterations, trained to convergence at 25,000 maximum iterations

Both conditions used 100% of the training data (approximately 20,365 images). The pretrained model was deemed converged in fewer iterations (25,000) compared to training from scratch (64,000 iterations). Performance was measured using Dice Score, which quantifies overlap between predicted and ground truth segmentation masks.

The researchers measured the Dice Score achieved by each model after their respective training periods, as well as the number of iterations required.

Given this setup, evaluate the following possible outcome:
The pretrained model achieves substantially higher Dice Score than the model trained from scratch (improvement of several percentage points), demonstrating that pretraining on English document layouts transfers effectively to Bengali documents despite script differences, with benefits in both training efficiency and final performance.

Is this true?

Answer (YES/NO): NO